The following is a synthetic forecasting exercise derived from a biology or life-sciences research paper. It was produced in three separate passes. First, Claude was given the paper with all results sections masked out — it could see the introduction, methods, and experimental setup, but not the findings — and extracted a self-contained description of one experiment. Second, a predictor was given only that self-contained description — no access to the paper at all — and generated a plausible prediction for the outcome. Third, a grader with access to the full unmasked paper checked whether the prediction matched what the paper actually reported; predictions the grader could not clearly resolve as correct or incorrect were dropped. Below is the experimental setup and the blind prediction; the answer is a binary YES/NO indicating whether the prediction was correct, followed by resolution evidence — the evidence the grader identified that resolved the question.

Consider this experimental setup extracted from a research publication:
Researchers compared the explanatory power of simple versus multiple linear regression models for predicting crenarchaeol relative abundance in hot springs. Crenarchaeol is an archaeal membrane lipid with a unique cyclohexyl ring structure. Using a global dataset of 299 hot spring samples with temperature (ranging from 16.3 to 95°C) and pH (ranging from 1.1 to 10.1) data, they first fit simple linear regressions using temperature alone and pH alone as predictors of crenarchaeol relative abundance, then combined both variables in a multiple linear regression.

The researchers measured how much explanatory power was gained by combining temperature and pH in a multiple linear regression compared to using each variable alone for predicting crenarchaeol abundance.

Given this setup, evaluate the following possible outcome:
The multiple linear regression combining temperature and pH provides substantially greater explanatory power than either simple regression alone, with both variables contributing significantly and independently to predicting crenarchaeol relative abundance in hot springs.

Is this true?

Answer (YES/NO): NO